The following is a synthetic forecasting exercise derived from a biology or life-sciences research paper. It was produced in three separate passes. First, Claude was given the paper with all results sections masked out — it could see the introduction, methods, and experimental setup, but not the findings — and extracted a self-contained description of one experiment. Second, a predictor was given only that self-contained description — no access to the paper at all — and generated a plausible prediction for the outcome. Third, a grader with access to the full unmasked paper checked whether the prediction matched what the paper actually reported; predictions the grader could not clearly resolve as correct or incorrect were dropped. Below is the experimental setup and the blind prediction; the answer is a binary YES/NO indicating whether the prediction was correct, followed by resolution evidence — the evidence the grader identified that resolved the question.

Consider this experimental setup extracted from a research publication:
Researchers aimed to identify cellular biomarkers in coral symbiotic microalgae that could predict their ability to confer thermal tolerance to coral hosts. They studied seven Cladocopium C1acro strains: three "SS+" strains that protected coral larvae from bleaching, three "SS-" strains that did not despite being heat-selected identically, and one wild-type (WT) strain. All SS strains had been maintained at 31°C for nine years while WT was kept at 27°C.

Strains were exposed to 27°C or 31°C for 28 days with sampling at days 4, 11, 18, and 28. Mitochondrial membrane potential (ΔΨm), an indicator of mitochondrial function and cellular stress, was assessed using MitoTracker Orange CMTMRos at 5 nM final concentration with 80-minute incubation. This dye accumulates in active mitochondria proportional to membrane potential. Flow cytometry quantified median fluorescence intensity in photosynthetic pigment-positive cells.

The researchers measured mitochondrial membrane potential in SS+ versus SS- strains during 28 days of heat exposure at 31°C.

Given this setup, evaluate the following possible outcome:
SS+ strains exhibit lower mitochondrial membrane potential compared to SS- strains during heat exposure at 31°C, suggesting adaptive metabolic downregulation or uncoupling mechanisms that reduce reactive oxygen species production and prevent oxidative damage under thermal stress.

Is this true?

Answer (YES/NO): NO